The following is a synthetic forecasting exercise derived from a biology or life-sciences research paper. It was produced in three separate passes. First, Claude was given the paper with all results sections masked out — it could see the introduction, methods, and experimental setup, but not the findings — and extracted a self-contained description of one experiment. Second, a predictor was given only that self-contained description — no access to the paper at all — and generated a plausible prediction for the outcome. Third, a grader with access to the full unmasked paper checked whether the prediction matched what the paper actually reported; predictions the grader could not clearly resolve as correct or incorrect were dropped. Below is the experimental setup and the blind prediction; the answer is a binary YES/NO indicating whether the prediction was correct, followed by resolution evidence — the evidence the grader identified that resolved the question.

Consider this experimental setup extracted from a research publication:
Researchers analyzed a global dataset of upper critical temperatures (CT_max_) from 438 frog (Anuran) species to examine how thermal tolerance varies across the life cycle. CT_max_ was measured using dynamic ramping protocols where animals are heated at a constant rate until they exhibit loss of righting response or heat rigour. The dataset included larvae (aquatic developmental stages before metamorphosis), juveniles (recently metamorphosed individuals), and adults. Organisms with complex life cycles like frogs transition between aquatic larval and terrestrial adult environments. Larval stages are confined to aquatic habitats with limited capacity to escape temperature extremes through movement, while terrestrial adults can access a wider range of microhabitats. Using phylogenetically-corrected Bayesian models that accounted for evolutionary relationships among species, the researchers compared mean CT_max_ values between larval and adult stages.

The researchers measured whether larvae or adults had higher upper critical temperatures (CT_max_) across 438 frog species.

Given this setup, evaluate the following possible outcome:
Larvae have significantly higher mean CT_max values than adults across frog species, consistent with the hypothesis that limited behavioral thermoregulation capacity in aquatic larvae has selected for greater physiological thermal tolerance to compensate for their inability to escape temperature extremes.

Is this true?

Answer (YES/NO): YES